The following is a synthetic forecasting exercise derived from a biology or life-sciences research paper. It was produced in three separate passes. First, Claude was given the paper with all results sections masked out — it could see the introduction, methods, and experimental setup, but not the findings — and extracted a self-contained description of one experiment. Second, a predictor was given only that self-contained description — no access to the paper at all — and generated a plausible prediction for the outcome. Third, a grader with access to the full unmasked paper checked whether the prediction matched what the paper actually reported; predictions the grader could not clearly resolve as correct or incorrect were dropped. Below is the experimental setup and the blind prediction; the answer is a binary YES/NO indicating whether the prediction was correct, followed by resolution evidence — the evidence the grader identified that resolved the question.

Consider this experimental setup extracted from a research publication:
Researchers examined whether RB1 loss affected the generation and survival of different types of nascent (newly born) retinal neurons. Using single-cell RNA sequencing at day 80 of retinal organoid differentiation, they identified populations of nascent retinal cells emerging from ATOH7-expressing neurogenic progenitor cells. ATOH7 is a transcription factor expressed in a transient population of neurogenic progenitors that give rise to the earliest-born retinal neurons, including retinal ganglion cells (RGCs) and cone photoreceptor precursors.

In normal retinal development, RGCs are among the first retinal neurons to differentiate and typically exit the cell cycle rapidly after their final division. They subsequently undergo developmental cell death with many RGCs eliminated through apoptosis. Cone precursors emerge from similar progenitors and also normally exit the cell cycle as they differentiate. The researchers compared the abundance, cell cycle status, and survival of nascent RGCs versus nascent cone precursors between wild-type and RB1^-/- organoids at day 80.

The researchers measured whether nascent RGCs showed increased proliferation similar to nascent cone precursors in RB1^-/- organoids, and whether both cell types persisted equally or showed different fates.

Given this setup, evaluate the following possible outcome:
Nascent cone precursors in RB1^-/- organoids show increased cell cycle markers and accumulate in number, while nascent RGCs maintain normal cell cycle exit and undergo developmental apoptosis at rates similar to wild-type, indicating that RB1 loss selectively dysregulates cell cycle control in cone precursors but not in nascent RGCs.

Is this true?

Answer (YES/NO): NO